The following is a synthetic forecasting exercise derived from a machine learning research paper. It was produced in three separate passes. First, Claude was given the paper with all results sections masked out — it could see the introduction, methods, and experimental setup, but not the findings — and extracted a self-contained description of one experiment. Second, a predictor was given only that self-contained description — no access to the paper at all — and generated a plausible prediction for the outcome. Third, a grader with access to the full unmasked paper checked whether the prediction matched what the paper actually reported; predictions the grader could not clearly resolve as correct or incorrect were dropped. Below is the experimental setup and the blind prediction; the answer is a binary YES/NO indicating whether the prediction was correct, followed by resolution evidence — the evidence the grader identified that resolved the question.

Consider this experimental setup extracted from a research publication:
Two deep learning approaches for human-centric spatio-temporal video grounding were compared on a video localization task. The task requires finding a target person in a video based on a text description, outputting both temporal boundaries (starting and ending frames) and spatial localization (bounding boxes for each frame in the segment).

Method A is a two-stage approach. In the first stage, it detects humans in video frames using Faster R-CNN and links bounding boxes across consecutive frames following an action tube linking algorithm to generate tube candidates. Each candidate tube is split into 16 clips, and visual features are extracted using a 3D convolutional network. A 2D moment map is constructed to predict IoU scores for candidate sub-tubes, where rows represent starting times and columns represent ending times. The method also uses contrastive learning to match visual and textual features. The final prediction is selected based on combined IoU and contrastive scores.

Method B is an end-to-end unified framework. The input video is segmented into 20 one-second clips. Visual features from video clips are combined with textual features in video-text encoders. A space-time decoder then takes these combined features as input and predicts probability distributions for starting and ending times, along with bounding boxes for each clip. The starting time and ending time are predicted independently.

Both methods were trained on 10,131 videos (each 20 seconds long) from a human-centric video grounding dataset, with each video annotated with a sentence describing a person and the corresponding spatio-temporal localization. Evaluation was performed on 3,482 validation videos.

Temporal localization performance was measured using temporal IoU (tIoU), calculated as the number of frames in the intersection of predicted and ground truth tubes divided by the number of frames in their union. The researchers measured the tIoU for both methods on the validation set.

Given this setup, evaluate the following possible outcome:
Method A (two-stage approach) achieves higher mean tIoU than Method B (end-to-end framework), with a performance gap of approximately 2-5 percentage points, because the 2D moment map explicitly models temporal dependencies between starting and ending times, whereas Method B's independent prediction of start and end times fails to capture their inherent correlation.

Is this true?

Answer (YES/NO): NO